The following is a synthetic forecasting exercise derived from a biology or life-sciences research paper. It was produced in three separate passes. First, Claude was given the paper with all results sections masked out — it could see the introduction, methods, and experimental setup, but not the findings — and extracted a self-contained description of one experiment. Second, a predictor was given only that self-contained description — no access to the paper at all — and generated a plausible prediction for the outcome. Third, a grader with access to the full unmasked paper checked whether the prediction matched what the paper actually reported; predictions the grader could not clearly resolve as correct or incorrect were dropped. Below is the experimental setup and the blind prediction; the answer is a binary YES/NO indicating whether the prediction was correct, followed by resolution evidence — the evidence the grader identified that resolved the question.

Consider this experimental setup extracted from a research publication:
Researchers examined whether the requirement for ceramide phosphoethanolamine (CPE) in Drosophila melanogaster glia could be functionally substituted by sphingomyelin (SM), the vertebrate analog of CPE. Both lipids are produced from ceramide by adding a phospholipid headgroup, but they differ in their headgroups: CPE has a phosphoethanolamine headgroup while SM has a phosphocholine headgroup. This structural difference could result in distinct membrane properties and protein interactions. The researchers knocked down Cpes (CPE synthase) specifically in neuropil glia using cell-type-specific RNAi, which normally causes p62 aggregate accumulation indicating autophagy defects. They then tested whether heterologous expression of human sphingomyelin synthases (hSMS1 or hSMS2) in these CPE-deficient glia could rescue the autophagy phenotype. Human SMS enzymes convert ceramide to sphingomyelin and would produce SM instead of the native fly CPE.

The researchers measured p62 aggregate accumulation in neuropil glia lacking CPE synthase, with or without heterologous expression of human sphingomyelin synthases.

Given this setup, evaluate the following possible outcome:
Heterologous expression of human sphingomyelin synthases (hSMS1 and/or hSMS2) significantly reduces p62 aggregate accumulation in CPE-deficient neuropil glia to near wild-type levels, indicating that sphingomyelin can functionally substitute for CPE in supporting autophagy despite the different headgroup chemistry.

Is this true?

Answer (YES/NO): YES